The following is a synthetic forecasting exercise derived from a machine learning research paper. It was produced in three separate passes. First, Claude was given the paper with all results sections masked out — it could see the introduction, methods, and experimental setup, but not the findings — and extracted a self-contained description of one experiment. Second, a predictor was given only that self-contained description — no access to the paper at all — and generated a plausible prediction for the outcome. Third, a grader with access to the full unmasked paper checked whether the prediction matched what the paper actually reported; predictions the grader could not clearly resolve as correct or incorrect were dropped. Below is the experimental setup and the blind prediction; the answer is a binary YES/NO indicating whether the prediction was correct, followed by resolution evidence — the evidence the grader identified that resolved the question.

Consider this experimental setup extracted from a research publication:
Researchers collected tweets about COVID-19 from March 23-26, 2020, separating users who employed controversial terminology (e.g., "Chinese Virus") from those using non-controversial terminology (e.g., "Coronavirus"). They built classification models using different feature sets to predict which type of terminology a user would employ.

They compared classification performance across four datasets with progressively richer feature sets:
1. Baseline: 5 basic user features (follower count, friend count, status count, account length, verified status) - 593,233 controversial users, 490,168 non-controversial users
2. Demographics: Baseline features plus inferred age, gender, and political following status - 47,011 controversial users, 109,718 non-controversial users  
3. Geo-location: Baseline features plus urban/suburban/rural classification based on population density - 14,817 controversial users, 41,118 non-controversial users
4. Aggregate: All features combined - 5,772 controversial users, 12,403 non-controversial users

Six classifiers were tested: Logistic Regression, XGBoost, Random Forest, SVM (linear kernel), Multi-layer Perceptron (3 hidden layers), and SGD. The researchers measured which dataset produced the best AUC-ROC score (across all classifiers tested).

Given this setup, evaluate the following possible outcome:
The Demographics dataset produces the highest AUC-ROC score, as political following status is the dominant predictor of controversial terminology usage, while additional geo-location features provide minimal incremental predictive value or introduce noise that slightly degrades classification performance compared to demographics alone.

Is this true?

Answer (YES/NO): NO